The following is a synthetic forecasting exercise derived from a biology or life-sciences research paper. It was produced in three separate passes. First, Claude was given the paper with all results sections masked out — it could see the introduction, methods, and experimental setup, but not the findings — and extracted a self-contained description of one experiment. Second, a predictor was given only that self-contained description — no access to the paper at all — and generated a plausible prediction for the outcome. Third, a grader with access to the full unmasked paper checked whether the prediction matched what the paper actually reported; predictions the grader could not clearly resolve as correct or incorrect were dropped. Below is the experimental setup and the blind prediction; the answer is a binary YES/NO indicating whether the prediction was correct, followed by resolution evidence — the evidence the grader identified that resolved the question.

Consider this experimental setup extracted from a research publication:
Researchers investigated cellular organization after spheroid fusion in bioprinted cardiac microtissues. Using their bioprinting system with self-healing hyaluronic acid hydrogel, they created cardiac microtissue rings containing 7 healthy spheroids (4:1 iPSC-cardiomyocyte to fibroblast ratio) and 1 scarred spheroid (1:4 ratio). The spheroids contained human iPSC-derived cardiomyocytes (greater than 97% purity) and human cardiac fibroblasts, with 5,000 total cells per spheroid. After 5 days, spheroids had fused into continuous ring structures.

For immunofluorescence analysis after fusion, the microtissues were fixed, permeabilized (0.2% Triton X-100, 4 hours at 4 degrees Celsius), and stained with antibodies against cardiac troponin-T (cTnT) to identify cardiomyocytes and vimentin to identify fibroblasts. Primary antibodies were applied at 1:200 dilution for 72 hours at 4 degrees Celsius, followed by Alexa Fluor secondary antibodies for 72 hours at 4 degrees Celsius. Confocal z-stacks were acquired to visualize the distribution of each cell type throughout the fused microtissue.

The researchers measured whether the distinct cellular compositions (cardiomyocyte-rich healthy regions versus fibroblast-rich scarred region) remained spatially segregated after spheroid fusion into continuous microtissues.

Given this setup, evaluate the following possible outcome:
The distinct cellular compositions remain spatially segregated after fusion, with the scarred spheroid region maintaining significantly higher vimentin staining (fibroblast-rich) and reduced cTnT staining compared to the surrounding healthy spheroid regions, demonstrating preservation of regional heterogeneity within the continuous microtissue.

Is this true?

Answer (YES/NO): YES